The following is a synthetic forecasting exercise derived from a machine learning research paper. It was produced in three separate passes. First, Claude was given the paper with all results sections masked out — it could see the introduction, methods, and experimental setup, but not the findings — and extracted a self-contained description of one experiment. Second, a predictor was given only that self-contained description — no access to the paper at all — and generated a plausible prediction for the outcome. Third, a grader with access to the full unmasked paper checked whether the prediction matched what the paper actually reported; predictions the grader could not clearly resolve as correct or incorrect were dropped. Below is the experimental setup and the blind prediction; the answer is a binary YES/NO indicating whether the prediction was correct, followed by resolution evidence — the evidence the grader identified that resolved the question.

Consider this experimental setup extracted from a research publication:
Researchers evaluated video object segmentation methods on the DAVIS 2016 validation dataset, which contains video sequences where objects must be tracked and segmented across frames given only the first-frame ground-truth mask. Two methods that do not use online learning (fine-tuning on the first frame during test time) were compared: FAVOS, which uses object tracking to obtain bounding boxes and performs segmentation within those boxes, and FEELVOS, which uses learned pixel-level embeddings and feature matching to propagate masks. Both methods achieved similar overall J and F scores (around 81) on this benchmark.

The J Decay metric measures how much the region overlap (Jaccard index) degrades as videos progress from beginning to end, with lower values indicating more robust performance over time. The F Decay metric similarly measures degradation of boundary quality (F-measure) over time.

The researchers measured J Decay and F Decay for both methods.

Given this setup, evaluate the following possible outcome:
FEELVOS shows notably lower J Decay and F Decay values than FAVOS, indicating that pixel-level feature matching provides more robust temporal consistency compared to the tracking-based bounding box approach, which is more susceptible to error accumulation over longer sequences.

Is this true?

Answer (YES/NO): NO